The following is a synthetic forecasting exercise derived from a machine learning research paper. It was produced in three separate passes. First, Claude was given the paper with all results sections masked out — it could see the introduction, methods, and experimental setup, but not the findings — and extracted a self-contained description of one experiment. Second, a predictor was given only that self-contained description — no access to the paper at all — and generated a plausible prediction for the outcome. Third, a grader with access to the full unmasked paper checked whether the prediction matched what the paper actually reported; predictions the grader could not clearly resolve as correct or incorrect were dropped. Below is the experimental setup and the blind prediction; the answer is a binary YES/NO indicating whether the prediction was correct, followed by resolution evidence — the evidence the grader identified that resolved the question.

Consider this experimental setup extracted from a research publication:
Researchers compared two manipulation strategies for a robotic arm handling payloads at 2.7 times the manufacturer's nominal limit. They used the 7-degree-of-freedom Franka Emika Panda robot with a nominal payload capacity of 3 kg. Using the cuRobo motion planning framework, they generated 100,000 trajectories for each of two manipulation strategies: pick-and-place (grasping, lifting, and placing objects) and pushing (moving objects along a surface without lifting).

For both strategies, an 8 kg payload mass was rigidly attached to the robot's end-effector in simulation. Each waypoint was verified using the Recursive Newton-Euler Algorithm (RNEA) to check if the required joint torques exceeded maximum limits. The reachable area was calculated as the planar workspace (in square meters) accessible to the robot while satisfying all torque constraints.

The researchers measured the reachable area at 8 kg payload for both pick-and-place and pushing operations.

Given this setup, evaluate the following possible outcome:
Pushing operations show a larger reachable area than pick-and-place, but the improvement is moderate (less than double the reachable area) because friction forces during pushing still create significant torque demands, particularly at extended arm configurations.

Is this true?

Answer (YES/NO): NO